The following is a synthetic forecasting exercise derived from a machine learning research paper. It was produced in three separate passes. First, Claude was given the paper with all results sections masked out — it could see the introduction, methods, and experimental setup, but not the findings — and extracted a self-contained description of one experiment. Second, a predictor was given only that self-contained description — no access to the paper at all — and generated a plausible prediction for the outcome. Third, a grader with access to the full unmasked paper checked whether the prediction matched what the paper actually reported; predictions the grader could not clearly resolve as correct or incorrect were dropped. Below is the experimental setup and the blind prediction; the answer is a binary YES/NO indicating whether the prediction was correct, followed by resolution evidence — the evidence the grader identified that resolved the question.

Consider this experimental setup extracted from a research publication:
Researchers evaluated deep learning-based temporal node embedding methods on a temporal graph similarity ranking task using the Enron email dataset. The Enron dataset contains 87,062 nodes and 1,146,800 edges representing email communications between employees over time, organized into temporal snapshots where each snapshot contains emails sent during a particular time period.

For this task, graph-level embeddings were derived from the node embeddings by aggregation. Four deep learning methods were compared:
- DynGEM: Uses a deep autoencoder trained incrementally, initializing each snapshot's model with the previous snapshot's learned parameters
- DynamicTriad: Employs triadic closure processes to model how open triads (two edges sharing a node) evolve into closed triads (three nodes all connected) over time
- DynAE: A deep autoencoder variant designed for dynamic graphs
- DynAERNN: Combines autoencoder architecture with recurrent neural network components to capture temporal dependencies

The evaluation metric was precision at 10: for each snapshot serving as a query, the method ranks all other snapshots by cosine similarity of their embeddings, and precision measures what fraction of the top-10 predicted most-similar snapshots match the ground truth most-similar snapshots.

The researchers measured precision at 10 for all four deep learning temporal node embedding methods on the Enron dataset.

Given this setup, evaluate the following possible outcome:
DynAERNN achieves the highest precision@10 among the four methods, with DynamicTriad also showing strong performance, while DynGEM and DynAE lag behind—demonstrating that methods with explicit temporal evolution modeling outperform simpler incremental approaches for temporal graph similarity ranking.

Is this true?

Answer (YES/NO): NO